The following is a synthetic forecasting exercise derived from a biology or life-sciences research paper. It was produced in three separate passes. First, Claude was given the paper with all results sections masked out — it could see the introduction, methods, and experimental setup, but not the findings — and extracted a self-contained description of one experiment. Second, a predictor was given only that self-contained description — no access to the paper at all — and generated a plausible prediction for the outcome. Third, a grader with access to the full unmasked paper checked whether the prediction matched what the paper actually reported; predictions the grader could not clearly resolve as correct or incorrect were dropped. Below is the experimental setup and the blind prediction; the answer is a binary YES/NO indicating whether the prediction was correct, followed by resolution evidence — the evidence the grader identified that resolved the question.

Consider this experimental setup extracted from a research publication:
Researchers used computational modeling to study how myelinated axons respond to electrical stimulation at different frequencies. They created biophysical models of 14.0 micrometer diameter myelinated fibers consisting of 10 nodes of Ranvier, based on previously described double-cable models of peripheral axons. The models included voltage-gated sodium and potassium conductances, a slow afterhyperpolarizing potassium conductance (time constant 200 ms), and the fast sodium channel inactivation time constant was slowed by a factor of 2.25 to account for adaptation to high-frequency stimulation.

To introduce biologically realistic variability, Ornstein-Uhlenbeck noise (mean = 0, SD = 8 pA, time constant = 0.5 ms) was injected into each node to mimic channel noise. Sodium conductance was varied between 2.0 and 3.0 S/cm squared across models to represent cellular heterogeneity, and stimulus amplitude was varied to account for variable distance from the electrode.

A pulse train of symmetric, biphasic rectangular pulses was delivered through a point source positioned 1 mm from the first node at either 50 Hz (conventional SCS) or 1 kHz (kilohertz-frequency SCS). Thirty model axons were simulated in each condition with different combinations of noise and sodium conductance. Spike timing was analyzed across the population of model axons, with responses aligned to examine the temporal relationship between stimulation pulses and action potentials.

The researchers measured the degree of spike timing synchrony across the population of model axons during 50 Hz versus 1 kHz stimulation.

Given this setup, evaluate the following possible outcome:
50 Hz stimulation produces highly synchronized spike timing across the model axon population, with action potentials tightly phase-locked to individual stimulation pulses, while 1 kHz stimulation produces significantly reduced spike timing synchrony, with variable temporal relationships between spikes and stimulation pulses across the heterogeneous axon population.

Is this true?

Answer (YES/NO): YES